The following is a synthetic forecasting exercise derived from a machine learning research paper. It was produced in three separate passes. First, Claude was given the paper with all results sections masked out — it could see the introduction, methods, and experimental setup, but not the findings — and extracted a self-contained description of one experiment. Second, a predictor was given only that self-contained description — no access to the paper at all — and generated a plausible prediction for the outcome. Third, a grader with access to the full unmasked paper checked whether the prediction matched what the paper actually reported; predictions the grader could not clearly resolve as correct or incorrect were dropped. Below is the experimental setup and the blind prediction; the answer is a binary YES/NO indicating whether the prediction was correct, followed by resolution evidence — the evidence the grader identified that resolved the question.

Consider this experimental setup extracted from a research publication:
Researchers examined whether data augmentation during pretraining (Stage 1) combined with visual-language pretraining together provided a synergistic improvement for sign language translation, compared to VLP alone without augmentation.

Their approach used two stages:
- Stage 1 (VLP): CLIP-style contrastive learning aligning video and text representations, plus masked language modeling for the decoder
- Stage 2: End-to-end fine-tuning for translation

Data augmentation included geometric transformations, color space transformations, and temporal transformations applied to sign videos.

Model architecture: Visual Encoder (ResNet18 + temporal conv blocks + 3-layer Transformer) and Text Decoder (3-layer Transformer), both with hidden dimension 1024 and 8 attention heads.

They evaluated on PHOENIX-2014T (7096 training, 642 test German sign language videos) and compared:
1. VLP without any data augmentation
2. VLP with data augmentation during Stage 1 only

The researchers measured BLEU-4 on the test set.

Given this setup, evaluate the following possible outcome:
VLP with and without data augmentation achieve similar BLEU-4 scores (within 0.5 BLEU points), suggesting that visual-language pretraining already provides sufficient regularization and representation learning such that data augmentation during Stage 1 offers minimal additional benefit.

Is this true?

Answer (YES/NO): NO